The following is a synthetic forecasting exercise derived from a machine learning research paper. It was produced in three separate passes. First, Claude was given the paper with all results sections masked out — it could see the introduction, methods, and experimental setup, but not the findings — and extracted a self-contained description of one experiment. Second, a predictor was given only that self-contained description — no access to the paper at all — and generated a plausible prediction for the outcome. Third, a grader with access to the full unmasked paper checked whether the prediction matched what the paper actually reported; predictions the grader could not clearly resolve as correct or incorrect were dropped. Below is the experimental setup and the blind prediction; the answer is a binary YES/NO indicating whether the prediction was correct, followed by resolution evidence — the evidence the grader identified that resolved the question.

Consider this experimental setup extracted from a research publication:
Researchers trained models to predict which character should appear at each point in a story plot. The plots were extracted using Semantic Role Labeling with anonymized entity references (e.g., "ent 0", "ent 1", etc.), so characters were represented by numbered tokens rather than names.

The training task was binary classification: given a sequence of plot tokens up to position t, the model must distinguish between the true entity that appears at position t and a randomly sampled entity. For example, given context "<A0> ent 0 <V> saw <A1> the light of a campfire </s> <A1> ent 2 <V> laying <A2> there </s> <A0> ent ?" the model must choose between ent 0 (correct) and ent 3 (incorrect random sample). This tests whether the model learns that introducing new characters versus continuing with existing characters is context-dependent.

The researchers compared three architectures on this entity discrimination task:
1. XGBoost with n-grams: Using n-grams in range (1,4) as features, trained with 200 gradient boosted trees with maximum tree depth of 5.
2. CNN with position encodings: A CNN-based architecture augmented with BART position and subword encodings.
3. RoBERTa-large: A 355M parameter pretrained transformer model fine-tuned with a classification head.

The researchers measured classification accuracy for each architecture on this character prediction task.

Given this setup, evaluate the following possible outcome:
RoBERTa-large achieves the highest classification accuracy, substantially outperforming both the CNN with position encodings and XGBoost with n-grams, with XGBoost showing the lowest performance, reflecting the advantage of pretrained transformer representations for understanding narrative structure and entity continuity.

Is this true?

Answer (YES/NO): YES